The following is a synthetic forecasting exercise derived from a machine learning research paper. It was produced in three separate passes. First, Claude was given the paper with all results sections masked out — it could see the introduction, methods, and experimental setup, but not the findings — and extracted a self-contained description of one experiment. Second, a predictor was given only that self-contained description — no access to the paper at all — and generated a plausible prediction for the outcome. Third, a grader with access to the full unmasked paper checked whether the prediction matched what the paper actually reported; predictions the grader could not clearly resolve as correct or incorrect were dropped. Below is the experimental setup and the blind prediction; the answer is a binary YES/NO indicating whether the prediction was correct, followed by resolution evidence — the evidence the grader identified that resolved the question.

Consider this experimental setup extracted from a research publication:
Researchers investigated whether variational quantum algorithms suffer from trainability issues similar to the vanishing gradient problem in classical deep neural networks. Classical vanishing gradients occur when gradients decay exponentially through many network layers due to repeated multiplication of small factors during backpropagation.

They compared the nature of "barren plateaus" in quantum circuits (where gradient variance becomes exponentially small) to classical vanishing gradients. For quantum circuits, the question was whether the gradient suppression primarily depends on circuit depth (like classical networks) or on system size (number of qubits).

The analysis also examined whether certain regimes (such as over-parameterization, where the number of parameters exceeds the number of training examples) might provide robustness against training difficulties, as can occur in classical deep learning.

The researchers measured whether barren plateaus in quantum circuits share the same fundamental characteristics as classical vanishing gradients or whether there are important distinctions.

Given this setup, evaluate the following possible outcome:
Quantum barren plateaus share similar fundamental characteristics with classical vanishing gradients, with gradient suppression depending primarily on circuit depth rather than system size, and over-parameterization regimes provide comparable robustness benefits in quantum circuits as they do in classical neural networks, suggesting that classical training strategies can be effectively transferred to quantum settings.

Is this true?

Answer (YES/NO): NO